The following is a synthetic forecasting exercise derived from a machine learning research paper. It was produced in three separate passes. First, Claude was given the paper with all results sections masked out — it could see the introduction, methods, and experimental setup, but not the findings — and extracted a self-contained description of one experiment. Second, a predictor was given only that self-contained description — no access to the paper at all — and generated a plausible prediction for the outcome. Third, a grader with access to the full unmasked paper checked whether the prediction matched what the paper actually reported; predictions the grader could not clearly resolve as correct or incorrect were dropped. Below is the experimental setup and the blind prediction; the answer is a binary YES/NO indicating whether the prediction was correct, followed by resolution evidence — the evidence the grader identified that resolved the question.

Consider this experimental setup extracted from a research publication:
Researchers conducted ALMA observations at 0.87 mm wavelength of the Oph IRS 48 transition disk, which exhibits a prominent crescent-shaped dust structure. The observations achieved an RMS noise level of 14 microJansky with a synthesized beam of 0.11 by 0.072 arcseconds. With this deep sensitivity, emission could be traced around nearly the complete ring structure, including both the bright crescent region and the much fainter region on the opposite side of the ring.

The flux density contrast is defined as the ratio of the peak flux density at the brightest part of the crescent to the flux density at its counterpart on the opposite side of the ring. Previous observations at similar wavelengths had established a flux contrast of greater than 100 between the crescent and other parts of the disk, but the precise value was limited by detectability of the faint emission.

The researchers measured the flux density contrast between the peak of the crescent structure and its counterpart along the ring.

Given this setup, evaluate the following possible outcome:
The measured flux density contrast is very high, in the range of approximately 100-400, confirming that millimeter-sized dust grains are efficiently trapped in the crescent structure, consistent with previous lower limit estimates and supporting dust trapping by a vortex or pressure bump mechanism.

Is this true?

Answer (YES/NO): YES